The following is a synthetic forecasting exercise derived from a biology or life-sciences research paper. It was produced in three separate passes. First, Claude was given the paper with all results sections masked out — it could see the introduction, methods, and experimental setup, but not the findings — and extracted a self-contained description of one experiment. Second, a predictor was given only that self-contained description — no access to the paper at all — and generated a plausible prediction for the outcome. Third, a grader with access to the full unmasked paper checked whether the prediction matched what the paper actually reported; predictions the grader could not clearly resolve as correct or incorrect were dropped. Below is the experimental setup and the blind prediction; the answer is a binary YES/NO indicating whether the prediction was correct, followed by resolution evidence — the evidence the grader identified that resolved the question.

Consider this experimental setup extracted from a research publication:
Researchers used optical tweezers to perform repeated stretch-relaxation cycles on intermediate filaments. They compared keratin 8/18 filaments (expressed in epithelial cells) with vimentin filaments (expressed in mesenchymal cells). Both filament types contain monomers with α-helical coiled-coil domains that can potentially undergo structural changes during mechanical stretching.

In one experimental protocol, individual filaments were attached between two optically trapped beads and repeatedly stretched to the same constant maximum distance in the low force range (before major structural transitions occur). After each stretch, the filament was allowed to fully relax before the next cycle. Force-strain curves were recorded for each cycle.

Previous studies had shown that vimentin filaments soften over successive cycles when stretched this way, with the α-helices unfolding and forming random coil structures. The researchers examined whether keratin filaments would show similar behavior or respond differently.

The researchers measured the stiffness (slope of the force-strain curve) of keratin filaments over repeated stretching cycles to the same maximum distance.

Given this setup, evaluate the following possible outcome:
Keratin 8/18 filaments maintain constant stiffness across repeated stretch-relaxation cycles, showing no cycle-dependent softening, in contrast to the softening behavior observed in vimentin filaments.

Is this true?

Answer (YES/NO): YES